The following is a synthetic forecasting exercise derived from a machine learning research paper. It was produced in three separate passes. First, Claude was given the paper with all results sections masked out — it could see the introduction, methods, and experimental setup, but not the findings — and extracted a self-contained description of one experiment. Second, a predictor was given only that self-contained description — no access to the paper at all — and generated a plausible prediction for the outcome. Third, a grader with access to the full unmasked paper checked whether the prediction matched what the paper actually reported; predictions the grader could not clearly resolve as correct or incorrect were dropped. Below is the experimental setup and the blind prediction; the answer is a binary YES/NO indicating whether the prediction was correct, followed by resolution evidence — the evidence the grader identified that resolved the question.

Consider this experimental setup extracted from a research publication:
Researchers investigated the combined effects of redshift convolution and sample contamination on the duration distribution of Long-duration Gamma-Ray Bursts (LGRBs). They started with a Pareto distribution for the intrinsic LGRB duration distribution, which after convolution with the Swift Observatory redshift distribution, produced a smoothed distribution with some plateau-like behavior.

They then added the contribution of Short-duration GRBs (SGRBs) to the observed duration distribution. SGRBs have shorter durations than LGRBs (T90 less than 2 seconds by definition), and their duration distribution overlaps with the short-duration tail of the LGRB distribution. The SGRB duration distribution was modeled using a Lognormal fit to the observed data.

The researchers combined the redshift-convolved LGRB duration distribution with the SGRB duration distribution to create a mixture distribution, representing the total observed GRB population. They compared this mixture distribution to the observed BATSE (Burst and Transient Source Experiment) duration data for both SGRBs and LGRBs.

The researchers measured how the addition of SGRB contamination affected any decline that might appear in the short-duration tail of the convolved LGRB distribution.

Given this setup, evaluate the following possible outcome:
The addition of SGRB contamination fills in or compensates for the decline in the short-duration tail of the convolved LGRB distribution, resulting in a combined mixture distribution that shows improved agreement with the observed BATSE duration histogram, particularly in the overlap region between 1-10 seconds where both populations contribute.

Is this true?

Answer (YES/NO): NO